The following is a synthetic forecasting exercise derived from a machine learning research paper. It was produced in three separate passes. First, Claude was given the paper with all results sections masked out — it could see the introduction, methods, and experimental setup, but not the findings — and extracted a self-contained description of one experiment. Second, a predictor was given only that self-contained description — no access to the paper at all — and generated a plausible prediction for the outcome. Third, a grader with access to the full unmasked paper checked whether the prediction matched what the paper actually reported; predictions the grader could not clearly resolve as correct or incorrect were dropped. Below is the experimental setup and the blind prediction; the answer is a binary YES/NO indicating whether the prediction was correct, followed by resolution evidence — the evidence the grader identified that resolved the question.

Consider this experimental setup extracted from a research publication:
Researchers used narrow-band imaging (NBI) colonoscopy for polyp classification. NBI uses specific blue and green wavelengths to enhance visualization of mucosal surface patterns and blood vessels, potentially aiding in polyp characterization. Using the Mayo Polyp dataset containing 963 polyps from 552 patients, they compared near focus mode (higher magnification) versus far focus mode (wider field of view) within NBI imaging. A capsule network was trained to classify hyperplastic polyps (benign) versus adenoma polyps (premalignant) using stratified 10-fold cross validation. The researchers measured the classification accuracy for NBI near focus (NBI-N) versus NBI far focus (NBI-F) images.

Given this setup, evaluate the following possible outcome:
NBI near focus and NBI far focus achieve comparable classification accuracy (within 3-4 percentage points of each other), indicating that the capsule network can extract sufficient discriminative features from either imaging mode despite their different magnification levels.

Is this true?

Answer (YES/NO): NO